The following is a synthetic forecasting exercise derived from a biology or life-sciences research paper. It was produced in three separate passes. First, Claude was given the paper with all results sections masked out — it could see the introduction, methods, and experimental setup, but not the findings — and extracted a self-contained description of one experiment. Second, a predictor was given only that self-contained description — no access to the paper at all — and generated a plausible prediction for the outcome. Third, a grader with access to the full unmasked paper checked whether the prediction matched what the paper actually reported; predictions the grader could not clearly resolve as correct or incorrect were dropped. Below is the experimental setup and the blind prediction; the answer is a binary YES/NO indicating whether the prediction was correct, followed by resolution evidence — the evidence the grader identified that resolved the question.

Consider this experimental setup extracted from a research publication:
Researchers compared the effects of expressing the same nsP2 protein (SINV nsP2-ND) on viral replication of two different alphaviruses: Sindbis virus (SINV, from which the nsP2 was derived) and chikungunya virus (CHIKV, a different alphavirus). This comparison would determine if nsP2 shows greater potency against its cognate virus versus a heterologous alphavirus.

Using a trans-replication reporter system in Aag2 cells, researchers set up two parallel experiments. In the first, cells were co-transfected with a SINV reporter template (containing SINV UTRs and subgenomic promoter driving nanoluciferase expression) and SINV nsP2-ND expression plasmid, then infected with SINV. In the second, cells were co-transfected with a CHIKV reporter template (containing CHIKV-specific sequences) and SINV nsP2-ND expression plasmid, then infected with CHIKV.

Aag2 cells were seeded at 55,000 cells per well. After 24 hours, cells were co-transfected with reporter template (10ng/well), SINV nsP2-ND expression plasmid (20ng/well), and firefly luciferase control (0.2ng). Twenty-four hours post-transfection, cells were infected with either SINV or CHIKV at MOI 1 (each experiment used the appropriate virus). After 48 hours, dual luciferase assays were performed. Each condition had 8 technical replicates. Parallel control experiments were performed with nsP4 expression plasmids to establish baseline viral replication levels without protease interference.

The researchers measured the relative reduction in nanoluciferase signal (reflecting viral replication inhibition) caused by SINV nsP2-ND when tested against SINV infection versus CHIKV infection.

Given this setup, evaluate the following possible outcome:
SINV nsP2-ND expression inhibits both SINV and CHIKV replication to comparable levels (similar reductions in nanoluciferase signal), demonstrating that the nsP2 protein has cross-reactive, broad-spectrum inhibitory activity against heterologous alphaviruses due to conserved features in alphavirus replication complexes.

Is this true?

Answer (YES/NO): NO